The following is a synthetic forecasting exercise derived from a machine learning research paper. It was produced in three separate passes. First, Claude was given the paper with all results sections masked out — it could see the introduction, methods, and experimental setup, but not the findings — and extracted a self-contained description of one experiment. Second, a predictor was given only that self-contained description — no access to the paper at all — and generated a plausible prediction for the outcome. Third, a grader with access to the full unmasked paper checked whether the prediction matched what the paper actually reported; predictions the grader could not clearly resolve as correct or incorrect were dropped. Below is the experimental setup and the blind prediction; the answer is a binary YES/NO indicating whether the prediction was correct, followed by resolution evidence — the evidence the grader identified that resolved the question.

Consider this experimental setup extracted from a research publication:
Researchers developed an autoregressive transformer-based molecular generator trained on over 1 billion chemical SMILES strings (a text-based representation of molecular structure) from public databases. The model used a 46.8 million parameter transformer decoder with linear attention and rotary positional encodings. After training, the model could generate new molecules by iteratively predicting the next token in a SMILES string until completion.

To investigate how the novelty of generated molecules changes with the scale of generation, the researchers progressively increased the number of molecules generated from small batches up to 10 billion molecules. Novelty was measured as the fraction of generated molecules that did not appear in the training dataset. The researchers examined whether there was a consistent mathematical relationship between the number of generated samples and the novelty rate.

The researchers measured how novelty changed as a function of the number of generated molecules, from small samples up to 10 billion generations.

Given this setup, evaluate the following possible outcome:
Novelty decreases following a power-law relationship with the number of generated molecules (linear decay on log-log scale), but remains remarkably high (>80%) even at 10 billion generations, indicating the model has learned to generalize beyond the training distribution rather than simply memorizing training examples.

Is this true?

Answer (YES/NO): NO